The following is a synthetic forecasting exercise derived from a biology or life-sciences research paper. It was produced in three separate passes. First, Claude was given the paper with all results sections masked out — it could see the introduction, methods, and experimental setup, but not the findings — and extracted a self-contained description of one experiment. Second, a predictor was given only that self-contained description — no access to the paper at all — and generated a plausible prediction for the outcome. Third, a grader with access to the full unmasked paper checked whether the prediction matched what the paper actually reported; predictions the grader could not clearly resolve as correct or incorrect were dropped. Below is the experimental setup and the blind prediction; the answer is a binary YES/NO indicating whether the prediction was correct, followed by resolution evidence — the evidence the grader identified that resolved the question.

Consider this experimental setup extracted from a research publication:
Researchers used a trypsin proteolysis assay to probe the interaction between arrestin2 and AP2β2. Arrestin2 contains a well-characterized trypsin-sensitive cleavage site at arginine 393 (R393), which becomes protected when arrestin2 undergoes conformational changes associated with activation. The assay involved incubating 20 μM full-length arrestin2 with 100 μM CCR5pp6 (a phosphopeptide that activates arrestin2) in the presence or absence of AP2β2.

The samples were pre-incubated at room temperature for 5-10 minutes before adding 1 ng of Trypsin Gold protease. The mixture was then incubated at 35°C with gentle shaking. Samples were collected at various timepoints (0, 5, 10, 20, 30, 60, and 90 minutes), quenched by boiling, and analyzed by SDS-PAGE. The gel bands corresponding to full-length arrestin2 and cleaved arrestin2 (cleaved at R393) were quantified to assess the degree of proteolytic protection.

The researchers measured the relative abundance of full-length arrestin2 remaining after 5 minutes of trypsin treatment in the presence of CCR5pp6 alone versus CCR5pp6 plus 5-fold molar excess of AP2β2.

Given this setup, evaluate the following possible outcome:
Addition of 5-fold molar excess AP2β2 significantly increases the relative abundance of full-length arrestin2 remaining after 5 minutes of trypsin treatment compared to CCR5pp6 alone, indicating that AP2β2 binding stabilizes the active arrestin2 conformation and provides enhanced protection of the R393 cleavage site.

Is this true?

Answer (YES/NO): YES